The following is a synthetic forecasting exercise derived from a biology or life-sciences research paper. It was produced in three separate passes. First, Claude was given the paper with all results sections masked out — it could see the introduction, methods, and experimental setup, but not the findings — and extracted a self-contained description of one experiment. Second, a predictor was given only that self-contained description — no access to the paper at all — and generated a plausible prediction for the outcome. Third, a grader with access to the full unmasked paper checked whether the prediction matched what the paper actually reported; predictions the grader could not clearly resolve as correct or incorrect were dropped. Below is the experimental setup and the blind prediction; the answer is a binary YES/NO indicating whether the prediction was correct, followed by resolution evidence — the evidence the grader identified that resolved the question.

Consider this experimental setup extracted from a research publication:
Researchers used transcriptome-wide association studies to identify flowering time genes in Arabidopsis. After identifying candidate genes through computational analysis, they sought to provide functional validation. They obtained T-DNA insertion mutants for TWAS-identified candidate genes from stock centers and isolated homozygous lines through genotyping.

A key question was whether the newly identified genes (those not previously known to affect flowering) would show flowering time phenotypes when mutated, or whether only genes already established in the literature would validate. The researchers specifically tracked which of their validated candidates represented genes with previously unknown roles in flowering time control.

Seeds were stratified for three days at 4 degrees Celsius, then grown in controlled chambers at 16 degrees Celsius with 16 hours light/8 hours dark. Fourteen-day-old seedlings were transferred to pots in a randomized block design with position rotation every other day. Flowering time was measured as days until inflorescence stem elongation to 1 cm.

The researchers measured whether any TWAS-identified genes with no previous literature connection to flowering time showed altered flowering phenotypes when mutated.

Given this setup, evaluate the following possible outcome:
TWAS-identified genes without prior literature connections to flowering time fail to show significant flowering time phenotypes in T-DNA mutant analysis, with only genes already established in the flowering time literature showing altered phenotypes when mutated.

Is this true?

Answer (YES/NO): NO